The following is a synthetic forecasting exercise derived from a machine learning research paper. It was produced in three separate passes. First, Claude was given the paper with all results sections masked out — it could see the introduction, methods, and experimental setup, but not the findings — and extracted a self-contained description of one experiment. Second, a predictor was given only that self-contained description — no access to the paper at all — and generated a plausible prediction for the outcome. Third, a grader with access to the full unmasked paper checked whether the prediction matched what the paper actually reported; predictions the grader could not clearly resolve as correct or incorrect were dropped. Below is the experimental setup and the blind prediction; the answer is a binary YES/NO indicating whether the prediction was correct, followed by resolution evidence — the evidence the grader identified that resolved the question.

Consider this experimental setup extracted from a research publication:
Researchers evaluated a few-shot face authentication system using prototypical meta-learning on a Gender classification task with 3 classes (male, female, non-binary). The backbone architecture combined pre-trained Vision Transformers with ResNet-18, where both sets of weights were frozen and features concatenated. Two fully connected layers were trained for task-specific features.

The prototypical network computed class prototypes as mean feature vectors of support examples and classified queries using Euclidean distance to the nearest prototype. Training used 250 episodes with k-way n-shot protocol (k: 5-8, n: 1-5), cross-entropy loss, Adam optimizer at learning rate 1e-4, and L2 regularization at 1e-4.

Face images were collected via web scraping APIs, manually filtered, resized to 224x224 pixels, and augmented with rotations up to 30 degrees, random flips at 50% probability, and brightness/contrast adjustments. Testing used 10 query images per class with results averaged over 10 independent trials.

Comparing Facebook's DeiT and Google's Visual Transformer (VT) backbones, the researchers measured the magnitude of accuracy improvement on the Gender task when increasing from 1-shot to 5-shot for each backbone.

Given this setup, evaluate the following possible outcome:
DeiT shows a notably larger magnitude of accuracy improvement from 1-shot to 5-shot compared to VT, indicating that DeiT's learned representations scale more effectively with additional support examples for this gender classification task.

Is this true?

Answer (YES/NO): YES